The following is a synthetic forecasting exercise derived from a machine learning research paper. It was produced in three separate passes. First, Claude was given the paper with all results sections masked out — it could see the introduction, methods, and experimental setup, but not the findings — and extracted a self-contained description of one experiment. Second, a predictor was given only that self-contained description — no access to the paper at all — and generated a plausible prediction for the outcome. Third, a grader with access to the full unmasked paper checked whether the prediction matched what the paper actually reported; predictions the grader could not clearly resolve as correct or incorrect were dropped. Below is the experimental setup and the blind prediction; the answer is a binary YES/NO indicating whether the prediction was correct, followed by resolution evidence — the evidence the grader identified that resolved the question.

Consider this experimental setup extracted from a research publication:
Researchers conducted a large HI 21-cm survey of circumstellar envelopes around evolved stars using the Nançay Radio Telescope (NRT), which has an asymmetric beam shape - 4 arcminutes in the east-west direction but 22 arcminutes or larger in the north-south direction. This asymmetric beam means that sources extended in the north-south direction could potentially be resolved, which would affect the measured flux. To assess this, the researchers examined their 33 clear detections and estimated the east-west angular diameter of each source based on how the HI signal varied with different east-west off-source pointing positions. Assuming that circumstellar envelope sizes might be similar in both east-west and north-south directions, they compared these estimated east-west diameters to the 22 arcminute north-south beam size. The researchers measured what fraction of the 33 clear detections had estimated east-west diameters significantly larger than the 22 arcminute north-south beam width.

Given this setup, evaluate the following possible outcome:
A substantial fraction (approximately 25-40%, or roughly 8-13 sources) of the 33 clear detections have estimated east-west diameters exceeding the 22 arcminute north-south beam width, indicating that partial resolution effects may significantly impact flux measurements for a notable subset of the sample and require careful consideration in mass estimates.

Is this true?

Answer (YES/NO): NO